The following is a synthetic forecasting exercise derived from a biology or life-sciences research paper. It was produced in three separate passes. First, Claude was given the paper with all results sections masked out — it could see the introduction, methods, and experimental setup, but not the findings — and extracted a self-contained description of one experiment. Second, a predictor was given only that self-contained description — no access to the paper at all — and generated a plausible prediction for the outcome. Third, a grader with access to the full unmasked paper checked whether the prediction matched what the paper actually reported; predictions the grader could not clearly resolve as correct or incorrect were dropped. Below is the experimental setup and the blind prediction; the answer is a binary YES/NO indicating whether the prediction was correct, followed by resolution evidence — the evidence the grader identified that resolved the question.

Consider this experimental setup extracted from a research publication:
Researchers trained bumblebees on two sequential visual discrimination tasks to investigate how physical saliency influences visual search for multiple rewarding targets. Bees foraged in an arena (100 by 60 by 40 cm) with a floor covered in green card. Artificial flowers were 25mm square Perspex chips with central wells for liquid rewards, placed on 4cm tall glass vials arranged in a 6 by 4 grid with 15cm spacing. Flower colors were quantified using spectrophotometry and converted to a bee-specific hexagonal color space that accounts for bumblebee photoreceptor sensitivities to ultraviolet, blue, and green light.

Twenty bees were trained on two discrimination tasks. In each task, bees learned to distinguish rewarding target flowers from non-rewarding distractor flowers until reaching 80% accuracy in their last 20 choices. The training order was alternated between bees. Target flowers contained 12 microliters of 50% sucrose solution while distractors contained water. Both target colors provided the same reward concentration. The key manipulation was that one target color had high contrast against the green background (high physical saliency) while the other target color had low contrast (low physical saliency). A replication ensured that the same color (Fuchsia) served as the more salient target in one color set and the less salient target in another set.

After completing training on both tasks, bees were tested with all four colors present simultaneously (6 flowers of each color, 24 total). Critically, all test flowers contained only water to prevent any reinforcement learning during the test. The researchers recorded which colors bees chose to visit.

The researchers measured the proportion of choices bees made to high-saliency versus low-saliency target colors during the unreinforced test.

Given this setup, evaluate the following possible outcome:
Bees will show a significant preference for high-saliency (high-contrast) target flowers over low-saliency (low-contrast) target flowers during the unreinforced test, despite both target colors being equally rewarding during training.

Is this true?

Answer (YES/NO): YES